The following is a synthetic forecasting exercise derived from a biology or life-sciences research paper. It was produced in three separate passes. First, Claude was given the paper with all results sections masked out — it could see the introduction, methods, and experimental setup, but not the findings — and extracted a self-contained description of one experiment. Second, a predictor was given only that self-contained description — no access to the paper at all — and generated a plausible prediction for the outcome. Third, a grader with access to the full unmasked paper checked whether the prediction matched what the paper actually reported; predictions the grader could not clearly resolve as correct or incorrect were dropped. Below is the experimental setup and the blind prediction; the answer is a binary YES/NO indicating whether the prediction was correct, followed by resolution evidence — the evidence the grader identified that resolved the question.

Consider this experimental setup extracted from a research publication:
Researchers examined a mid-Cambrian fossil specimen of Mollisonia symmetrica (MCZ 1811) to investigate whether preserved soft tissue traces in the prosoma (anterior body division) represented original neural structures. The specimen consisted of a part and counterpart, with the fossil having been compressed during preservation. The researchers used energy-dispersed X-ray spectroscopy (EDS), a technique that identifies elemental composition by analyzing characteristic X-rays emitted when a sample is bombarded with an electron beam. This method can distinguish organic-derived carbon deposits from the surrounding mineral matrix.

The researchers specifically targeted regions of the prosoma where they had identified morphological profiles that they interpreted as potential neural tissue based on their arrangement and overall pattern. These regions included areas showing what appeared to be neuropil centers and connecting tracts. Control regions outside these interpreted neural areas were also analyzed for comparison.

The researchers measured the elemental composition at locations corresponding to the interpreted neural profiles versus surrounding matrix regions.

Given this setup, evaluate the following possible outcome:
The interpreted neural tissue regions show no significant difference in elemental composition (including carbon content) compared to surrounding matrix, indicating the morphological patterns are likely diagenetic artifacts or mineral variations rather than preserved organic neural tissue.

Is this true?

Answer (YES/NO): NO